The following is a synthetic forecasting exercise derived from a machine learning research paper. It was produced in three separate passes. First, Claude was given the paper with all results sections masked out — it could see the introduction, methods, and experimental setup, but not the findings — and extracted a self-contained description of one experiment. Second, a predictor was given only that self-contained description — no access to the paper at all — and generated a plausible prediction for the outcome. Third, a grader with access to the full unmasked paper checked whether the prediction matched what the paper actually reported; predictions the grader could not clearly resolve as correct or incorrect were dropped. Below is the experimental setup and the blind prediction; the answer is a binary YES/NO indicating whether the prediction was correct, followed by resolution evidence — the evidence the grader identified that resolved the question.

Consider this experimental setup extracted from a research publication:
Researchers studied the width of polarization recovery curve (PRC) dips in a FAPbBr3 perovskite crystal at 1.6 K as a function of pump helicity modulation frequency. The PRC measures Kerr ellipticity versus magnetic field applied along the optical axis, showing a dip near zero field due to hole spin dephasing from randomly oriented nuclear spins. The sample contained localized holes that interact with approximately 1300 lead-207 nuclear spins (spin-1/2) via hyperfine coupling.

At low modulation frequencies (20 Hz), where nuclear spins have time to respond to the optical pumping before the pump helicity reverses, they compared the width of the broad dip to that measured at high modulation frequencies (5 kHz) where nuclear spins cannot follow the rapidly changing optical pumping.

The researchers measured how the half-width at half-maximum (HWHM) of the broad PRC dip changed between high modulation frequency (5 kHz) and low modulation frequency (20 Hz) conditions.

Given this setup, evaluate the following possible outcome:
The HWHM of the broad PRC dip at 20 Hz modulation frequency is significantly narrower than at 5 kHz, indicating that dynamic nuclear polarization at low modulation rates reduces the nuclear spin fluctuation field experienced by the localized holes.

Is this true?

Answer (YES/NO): NO